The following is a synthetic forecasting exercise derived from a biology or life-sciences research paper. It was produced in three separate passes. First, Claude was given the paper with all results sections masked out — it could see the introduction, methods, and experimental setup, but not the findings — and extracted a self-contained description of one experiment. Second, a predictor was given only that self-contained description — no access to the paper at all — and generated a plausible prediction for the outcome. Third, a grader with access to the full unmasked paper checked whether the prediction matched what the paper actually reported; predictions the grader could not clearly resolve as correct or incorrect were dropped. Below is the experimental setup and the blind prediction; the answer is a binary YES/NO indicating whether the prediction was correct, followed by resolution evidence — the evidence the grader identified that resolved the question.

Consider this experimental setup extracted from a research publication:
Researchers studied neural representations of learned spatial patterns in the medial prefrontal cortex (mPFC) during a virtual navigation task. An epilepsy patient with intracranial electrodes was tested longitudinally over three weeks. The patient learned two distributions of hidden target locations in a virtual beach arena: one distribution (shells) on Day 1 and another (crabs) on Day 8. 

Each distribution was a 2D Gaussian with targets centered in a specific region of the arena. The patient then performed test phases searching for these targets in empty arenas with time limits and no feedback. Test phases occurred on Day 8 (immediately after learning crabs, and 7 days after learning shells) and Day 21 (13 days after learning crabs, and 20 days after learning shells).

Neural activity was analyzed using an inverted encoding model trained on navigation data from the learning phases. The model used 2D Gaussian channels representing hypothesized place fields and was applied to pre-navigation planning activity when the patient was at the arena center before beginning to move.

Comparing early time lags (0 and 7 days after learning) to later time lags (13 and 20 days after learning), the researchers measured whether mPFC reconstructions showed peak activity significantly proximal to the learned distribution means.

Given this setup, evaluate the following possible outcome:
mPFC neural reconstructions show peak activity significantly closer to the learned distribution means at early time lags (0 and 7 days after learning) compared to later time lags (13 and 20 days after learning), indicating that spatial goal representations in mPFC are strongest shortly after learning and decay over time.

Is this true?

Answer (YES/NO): NO